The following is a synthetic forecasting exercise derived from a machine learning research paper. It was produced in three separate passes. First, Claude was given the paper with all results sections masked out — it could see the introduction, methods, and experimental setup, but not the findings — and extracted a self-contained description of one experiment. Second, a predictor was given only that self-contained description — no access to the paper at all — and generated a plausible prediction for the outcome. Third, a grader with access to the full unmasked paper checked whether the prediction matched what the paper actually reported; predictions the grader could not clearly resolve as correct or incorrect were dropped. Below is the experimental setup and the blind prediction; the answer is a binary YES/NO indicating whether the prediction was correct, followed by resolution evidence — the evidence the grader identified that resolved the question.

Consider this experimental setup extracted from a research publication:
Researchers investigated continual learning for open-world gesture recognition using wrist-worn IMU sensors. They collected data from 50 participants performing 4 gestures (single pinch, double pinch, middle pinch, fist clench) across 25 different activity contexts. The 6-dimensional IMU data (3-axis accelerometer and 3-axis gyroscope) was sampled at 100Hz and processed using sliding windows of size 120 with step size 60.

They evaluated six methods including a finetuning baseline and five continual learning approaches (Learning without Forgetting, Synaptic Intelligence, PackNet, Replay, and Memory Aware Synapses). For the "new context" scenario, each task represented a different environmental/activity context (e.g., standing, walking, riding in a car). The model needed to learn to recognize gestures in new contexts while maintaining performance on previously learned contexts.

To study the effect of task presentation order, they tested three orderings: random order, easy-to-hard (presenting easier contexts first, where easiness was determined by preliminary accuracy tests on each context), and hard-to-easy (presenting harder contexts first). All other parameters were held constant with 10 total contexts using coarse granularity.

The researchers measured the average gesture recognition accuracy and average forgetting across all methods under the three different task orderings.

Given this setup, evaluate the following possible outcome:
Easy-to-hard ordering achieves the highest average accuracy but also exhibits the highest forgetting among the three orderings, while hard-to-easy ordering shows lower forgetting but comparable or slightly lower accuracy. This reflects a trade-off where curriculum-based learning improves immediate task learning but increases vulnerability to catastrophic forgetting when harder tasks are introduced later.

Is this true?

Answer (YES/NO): NO